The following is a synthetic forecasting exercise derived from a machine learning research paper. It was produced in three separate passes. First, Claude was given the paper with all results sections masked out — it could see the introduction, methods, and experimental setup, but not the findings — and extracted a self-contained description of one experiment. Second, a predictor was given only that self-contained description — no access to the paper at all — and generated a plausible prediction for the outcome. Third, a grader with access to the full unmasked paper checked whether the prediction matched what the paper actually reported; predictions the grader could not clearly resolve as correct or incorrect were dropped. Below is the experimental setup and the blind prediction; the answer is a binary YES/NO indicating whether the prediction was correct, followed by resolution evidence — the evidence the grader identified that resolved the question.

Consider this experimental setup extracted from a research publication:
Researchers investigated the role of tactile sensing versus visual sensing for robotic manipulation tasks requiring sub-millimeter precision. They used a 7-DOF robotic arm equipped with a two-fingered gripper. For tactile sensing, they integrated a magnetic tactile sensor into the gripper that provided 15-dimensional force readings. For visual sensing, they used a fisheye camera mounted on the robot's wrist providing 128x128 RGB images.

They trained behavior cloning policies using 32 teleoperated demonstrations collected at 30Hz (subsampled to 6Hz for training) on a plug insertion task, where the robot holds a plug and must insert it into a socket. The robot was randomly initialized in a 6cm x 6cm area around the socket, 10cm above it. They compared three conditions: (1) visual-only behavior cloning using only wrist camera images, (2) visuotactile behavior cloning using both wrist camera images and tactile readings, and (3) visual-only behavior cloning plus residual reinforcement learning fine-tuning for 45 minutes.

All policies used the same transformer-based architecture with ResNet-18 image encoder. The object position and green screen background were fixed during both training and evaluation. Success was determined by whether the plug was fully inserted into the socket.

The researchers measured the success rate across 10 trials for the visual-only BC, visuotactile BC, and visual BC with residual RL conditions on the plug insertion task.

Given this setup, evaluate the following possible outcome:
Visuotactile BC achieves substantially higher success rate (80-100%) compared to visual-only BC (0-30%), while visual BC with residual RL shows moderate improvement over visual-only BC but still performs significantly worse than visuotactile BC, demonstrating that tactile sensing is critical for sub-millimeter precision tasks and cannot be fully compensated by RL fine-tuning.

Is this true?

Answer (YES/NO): NO